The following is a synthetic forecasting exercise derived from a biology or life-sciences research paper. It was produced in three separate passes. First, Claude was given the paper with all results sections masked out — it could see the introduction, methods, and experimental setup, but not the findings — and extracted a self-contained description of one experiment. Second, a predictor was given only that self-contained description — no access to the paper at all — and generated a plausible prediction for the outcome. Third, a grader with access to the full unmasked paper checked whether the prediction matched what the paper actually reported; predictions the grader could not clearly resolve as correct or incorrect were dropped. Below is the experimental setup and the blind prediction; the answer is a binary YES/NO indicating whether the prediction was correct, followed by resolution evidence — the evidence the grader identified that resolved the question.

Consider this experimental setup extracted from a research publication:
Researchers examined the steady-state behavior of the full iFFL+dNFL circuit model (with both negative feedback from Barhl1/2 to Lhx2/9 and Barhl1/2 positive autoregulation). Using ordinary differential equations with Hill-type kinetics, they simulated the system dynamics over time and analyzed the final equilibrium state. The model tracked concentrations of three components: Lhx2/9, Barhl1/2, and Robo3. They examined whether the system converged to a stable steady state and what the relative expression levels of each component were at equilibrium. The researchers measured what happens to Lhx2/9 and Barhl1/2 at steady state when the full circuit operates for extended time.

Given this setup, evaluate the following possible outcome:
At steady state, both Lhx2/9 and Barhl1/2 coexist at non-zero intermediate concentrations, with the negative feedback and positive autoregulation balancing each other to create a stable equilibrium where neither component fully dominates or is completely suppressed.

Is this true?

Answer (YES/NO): NO